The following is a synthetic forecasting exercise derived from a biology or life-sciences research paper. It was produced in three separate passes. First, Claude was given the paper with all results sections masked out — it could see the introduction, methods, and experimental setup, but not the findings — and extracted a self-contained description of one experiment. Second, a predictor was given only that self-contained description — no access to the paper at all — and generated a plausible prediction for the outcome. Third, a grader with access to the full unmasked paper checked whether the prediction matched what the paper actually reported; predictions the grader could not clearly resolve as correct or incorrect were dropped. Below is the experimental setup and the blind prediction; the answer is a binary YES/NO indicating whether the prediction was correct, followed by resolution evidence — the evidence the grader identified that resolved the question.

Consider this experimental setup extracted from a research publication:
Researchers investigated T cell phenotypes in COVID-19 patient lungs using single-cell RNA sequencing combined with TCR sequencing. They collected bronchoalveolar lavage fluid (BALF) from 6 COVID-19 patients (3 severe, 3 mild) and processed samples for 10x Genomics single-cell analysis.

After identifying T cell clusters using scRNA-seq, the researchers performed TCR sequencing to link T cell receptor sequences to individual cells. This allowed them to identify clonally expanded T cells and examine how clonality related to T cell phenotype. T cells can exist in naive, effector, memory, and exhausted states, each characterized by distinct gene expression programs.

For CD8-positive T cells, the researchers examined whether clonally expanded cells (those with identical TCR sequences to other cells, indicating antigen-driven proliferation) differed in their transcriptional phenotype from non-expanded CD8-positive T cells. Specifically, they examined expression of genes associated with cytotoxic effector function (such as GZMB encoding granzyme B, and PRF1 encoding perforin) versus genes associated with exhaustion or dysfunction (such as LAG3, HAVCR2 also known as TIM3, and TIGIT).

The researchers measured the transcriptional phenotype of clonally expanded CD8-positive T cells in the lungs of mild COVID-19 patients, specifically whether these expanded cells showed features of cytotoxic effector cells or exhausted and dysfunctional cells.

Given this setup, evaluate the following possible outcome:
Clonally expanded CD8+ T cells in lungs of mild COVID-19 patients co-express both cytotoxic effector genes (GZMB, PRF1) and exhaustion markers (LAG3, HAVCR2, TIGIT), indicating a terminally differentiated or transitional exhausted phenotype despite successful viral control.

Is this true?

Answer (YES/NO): NO